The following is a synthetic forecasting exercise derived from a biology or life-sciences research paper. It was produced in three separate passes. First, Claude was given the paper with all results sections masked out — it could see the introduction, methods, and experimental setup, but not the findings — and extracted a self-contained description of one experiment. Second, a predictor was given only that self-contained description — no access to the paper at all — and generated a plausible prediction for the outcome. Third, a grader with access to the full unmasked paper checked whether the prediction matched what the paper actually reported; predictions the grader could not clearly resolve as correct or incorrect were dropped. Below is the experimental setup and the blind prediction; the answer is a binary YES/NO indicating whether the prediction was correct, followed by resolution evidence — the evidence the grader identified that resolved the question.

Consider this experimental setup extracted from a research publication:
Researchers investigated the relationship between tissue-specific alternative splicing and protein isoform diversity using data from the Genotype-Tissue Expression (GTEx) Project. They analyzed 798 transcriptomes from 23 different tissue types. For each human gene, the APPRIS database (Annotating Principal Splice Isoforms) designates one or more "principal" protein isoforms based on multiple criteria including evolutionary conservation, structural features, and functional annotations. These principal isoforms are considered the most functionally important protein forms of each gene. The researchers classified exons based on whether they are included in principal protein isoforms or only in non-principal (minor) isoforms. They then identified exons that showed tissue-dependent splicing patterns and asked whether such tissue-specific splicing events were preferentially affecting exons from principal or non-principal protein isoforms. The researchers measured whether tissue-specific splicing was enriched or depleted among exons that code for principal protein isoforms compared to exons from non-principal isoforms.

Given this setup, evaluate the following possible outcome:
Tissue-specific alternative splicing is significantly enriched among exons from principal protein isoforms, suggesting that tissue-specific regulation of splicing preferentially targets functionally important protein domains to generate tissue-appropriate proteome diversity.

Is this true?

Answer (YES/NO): NO